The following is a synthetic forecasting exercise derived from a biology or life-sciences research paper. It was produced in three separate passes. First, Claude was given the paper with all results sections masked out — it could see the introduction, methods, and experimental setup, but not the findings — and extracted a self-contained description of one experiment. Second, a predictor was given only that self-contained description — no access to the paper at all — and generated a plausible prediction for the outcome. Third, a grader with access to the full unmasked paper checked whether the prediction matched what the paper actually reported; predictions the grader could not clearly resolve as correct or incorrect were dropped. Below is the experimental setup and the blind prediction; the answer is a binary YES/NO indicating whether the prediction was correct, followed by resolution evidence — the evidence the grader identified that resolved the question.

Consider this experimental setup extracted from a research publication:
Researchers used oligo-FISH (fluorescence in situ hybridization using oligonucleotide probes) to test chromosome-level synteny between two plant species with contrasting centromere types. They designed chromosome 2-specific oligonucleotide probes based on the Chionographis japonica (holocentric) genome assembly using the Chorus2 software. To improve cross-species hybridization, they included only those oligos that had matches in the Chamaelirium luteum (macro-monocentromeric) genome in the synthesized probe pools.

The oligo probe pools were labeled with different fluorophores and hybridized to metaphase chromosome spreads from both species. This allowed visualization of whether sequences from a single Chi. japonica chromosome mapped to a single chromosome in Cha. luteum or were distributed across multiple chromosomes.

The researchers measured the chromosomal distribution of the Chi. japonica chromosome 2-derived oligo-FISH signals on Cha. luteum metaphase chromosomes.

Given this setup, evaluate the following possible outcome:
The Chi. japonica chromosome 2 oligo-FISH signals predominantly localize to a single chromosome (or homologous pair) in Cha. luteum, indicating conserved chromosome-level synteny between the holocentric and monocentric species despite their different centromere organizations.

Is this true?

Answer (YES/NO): NO